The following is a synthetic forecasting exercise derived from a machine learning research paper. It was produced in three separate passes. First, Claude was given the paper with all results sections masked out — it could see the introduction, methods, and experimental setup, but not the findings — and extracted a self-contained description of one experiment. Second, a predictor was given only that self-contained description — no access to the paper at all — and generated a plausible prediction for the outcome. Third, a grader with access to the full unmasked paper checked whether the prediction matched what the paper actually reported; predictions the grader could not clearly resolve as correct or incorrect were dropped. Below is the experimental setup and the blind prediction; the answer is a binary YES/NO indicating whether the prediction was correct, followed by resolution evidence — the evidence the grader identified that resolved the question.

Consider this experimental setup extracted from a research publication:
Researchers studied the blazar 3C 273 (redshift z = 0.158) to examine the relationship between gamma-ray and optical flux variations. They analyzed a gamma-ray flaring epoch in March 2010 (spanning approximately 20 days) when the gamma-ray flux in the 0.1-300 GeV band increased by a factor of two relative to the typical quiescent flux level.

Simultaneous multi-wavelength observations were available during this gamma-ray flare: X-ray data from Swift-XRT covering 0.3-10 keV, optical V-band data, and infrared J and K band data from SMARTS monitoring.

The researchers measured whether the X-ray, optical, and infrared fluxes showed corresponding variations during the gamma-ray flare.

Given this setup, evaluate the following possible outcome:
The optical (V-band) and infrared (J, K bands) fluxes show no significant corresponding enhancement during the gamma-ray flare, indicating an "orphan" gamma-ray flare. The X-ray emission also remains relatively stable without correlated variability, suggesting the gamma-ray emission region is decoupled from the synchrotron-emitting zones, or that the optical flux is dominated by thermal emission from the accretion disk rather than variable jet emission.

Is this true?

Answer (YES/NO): YES